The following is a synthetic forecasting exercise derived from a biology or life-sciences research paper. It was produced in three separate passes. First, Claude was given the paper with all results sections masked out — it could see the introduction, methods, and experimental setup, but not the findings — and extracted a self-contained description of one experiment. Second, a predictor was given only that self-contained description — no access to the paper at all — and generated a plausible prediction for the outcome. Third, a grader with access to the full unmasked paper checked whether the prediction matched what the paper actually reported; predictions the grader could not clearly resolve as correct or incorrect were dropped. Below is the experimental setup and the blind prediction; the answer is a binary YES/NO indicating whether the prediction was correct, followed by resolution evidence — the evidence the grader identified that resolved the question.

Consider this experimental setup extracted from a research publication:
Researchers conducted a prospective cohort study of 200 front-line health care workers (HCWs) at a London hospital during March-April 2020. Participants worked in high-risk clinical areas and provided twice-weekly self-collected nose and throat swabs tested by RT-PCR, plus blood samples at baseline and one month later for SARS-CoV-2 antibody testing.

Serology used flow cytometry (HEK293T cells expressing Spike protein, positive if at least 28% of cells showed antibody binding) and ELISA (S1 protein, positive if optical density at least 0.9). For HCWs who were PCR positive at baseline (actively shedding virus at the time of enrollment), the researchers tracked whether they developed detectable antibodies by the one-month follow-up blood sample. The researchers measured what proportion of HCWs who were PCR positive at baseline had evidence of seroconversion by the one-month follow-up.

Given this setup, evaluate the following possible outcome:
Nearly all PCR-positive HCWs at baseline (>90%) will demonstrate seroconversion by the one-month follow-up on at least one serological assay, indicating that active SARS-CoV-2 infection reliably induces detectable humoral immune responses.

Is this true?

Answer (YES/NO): YES